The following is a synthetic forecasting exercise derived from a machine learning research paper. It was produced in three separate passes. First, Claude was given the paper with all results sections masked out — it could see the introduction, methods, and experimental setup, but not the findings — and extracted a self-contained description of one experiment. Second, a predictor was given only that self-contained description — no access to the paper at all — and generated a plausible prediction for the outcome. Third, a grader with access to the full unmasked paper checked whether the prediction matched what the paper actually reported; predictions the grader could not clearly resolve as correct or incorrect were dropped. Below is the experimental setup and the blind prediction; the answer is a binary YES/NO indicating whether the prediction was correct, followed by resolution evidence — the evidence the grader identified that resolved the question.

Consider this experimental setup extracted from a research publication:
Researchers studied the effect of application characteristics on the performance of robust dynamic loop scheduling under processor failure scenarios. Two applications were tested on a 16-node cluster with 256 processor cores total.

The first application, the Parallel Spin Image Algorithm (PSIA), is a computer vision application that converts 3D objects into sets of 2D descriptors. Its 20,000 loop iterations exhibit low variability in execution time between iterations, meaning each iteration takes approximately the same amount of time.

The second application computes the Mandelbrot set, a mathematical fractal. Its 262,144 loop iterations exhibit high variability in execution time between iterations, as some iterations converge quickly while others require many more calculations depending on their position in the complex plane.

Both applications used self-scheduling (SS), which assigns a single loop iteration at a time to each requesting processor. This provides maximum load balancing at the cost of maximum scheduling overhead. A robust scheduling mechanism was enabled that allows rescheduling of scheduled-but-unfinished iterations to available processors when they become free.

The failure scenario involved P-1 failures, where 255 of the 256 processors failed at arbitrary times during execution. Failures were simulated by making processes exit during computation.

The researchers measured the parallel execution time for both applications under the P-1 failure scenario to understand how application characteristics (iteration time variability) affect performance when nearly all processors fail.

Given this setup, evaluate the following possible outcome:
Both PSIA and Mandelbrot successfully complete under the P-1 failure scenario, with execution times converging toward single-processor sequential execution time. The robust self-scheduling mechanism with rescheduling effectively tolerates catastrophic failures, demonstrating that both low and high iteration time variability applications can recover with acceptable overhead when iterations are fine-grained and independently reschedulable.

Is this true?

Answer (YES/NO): YES